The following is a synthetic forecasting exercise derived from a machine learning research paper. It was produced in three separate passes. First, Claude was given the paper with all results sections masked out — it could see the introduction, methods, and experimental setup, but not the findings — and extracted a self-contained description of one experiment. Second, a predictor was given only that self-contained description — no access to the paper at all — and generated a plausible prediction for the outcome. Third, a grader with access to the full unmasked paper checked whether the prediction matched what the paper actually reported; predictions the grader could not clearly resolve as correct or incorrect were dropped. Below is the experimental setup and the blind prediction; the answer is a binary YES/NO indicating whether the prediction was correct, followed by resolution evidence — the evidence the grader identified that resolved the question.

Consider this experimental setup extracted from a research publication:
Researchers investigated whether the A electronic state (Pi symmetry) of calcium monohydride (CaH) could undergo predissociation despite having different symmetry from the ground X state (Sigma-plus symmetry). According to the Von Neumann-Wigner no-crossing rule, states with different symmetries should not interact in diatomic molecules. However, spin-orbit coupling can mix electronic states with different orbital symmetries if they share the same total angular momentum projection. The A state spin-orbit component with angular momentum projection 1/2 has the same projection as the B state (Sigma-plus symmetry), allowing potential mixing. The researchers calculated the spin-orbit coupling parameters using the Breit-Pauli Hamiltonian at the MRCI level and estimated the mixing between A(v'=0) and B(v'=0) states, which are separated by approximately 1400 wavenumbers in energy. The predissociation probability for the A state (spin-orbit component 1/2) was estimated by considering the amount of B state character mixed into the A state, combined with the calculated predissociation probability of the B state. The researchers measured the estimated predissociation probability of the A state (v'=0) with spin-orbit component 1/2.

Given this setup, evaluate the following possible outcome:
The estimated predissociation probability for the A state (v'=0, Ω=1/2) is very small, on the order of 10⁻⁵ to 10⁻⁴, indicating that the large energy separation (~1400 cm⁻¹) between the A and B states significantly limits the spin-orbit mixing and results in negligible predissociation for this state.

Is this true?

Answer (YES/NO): NO